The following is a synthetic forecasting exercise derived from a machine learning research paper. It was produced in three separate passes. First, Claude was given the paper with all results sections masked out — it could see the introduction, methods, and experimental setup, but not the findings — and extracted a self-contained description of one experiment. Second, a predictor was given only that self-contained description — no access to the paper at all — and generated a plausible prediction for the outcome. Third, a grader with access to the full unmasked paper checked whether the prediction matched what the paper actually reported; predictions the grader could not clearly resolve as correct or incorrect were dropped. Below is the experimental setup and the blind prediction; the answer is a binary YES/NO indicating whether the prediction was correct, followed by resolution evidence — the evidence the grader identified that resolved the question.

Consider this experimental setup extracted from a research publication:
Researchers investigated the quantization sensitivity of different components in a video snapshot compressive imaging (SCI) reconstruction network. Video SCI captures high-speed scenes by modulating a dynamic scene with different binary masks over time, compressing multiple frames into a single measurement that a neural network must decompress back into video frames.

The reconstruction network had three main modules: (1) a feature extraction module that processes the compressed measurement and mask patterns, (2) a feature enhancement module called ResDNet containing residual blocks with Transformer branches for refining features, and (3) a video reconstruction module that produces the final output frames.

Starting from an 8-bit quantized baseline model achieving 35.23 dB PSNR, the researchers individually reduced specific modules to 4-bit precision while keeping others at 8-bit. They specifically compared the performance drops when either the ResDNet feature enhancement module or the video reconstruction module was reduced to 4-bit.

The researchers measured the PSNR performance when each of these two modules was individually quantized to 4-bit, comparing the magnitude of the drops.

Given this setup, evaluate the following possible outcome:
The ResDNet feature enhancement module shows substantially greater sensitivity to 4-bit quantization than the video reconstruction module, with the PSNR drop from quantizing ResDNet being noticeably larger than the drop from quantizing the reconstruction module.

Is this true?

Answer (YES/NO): NO